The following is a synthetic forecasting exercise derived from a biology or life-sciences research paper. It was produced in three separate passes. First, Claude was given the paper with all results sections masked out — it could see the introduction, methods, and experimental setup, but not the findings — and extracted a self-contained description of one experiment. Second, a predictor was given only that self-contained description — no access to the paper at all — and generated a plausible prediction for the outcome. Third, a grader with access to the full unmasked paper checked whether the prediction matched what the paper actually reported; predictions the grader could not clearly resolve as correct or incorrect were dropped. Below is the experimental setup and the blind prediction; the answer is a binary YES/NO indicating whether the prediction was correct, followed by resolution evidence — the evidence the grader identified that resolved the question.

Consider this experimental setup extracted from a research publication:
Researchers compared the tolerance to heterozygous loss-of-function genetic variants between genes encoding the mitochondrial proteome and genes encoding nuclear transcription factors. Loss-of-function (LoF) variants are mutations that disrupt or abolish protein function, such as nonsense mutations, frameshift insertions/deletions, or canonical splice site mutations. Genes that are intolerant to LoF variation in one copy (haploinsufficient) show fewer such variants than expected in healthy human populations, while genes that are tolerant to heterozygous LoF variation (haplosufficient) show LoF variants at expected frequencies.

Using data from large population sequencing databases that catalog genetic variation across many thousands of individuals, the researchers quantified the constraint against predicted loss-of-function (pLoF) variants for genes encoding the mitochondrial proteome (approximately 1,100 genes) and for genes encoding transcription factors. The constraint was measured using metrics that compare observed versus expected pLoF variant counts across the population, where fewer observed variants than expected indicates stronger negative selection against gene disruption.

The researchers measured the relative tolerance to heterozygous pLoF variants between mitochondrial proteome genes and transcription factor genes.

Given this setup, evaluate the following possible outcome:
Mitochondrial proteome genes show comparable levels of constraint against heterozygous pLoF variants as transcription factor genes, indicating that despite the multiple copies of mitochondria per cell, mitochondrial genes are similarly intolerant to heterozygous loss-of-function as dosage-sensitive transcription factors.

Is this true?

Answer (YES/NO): NO